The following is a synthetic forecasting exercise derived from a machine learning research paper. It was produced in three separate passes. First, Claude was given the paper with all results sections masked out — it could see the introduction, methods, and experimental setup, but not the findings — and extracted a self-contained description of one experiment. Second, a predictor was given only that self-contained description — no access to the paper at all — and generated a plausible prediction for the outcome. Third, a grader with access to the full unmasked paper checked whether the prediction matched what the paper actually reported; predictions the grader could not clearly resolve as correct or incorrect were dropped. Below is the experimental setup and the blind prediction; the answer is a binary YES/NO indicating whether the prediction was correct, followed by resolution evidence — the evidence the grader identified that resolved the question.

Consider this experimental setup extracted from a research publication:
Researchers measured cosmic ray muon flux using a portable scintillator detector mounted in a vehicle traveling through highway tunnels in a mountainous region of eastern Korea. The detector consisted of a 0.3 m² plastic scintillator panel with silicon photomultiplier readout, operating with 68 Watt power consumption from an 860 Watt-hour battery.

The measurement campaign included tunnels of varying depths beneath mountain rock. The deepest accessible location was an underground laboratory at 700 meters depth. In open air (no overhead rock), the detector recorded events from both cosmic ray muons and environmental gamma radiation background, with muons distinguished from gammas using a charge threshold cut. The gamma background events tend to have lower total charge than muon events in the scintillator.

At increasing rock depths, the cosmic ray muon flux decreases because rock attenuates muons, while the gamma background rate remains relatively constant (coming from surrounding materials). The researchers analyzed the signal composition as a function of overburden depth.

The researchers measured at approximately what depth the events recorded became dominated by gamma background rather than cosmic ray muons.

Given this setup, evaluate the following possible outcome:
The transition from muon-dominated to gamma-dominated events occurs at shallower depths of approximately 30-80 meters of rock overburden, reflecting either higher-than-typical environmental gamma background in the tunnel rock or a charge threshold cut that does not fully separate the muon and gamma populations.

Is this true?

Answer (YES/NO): NO